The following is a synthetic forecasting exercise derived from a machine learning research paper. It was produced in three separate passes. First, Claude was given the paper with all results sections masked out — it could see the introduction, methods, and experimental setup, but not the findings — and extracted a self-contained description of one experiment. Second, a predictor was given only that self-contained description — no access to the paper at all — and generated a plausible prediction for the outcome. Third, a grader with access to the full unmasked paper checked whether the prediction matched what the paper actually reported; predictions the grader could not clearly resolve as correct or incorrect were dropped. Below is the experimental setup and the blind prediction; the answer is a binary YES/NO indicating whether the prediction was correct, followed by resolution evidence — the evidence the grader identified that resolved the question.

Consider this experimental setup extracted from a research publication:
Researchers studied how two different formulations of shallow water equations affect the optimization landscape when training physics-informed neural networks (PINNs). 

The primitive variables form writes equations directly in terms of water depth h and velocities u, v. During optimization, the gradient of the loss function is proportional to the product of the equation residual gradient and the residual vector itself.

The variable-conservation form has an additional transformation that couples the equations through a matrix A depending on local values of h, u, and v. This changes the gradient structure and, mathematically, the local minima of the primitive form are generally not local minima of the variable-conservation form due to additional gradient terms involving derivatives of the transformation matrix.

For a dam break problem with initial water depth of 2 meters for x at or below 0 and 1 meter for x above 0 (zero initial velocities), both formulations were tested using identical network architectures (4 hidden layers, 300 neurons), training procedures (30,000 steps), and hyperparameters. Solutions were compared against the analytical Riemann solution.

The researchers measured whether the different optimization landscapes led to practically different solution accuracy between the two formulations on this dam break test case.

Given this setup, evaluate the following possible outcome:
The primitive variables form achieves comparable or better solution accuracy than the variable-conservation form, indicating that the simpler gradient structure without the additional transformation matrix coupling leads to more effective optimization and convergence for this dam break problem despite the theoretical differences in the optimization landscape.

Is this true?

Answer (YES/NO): NO